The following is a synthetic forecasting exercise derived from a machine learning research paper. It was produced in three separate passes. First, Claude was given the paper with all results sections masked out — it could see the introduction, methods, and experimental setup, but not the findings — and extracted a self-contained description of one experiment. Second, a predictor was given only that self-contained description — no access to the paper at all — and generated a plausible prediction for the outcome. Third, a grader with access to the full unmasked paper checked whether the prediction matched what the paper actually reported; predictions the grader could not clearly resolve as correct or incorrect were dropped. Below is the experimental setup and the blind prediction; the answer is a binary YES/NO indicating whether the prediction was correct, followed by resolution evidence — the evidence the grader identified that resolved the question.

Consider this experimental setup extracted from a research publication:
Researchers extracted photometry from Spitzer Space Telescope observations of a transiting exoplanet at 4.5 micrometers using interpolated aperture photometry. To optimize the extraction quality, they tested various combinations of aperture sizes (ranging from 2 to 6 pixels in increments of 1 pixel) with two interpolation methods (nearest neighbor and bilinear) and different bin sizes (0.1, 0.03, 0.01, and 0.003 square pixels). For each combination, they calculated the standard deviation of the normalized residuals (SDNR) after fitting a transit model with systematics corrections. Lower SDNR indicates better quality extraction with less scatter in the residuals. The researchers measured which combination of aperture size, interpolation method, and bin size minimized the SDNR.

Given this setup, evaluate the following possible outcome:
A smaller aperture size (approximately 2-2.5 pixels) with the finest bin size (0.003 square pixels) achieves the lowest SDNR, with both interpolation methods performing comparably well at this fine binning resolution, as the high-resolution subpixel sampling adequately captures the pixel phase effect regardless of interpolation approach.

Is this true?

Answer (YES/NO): NO